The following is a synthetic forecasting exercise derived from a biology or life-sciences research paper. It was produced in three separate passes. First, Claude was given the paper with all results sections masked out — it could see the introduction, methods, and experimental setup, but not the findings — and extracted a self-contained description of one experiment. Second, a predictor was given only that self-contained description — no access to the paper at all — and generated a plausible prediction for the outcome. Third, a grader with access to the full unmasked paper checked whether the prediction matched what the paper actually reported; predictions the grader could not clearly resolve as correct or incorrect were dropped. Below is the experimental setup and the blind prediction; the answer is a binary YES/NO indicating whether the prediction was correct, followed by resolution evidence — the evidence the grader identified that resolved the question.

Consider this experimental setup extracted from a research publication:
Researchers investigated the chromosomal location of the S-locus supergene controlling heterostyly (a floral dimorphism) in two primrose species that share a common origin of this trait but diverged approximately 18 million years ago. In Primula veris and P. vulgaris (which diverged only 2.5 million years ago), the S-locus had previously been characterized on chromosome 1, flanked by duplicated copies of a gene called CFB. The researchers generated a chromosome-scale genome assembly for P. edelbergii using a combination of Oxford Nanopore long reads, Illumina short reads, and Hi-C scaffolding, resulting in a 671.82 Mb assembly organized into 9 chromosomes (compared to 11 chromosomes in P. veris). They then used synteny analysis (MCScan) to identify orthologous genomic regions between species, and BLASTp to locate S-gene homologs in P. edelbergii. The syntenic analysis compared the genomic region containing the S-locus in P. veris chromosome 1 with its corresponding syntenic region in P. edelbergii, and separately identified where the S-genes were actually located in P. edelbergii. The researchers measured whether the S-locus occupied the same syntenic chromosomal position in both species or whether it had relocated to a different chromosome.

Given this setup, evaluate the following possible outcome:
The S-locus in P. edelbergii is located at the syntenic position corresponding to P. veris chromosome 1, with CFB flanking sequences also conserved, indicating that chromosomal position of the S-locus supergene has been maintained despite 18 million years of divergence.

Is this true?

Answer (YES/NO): NO